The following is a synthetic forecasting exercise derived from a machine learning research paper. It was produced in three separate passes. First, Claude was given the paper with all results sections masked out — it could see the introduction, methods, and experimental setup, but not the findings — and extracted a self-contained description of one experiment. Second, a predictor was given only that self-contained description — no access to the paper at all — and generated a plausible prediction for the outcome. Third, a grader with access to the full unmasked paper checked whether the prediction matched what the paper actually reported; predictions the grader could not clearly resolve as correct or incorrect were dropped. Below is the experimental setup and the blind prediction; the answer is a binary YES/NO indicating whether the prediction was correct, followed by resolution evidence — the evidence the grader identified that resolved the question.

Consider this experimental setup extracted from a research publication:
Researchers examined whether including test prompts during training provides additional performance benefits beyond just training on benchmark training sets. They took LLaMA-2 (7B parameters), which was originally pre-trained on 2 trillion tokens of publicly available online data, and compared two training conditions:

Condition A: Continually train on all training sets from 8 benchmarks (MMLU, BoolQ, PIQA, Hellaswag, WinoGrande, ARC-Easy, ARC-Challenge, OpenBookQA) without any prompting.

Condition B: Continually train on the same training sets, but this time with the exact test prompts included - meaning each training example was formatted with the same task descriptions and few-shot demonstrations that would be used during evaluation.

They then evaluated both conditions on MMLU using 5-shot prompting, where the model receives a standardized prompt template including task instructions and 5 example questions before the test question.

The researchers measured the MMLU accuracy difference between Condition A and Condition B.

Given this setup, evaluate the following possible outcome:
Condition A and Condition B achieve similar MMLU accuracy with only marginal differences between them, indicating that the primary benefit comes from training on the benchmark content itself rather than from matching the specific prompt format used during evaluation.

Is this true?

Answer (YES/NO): NO